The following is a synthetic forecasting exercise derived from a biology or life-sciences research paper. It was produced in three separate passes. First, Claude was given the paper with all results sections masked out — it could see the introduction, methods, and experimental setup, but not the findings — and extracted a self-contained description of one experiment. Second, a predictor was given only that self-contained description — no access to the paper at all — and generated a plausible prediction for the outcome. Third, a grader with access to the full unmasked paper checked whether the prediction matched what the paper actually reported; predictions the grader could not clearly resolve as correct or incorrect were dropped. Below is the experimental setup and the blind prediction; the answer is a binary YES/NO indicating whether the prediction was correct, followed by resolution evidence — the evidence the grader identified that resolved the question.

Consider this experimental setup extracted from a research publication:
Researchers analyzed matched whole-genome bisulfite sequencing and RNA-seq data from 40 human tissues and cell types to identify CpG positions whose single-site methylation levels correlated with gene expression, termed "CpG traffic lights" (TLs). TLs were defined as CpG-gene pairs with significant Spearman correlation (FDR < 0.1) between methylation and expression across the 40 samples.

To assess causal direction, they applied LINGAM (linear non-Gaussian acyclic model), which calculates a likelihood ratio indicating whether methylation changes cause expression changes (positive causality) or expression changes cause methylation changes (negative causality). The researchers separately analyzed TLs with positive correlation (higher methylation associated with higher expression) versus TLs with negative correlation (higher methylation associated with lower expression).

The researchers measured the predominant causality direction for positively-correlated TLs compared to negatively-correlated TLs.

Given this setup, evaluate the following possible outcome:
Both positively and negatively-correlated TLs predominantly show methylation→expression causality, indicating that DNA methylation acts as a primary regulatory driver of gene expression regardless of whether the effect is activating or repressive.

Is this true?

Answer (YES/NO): NO